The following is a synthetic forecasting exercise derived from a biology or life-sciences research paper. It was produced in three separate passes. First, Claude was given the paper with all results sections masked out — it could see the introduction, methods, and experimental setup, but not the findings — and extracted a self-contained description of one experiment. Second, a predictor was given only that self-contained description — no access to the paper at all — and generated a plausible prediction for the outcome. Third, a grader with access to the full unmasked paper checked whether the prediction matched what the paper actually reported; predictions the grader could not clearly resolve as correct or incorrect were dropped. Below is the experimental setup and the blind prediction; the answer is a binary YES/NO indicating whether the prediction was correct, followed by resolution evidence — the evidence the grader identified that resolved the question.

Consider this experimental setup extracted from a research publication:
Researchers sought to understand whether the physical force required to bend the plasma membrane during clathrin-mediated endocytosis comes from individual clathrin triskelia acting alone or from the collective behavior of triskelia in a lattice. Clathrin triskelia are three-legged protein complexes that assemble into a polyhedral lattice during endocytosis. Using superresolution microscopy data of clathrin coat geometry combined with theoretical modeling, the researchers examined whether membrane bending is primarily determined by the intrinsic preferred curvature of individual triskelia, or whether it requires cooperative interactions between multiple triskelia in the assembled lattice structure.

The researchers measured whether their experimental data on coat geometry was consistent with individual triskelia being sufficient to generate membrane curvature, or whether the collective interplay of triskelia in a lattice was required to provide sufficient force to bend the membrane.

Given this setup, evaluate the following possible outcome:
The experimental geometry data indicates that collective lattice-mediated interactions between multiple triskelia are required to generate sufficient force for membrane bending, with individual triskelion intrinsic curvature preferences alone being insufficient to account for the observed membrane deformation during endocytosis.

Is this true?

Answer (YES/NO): YES